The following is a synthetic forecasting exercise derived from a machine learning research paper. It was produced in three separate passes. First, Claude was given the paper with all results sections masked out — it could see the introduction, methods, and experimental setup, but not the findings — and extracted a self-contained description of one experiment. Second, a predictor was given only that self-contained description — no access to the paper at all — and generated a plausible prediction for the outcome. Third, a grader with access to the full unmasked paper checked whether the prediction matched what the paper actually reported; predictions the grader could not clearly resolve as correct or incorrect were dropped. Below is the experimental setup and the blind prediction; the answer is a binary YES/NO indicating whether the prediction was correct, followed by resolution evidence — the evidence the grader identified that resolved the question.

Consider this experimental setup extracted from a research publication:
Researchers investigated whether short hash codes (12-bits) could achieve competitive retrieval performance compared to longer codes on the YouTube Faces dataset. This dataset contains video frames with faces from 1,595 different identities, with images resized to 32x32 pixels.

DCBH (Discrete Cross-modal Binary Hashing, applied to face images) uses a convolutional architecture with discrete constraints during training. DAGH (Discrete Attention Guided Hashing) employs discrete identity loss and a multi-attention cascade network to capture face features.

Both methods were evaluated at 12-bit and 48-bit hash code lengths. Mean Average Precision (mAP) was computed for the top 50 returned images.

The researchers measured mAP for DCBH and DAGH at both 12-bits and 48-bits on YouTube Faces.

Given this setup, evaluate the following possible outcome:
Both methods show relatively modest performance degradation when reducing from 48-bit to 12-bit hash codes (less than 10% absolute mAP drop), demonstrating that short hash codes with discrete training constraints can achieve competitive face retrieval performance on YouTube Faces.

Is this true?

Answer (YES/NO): YES